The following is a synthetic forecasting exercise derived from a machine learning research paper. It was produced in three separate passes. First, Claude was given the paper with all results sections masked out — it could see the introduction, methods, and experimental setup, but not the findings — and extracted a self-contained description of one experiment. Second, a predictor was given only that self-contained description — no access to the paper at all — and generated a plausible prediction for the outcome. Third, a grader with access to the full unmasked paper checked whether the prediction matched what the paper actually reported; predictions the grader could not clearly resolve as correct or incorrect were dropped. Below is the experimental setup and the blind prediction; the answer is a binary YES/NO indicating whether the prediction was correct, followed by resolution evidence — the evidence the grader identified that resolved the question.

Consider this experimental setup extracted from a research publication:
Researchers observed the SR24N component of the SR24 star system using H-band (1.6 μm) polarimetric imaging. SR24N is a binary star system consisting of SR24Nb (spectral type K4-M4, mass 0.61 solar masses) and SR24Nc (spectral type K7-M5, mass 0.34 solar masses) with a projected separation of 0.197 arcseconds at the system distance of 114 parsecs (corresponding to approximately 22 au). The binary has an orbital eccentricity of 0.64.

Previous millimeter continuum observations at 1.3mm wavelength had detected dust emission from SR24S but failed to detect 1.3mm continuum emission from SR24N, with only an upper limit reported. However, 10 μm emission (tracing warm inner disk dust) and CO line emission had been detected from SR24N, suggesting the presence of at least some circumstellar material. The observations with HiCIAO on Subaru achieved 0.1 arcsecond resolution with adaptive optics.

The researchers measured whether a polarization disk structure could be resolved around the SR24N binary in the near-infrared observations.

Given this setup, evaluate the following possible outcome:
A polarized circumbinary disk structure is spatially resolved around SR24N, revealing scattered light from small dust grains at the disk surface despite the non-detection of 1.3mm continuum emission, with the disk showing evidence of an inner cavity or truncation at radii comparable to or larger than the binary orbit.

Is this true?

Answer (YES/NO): NO